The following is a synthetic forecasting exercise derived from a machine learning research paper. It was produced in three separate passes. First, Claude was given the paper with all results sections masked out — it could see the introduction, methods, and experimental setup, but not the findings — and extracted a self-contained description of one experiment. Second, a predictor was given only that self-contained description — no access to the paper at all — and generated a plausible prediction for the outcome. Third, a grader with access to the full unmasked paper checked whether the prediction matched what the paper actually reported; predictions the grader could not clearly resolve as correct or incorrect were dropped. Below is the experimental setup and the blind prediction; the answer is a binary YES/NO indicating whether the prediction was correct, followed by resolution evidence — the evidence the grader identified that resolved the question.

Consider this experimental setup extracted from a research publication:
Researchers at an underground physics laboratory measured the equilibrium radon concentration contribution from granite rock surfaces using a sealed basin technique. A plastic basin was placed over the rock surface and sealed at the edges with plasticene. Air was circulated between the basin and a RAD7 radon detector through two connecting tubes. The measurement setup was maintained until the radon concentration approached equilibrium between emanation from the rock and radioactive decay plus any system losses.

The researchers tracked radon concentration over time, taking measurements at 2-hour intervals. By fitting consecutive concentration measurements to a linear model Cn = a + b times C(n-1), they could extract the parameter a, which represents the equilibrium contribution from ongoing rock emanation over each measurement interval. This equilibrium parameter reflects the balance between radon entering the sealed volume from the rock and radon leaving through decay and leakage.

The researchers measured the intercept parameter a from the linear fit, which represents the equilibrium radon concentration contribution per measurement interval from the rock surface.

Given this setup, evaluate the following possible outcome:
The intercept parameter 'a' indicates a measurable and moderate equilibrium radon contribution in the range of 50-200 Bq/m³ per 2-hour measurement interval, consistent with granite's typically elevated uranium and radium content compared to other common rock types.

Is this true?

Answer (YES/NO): YES